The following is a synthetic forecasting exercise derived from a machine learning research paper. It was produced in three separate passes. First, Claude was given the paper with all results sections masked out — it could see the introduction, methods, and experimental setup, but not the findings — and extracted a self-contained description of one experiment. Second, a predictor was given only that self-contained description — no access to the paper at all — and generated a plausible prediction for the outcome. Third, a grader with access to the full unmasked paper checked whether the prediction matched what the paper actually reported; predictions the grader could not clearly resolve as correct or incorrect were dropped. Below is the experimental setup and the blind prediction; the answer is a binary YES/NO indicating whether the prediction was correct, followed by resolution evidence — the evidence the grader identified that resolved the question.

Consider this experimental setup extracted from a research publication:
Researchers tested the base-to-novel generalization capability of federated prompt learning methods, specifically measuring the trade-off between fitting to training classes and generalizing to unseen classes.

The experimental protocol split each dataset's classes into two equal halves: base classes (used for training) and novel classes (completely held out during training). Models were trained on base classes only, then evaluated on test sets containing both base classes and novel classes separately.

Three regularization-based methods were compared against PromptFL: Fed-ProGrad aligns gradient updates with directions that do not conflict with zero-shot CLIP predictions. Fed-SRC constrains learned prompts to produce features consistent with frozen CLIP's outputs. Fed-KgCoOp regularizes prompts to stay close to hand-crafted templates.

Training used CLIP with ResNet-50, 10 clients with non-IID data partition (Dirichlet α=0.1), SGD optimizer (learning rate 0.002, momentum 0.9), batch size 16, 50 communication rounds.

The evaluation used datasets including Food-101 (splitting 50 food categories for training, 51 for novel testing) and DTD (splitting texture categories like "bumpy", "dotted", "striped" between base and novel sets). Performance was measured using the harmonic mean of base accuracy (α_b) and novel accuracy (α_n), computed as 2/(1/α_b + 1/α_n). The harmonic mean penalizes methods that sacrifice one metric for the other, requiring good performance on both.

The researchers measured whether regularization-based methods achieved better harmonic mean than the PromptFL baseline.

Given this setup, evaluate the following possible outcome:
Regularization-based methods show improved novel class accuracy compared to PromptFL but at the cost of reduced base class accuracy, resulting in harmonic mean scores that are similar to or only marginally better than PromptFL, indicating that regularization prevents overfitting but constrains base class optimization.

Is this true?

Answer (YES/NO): NO